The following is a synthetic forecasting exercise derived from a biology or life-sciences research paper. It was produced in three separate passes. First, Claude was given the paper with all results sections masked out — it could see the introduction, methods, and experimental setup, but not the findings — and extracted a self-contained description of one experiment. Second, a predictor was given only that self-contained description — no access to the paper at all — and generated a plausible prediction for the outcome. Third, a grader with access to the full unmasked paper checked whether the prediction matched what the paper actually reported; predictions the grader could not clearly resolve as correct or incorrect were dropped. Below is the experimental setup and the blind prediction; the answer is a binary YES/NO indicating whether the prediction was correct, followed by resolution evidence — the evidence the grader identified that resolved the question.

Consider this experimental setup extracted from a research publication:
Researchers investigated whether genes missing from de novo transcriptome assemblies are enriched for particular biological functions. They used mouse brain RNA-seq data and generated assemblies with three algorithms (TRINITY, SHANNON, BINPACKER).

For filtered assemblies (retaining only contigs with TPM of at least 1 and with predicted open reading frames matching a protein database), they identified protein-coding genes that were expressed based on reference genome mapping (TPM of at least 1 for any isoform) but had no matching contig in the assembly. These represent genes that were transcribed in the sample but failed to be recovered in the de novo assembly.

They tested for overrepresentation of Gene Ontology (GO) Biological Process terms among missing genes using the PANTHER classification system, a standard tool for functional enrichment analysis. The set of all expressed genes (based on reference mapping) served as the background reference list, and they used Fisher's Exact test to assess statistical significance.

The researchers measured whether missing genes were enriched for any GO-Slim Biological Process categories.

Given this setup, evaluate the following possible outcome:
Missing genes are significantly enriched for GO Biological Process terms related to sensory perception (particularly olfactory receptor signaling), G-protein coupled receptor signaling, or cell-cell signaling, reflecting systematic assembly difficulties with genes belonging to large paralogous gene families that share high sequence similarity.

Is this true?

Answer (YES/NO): NO